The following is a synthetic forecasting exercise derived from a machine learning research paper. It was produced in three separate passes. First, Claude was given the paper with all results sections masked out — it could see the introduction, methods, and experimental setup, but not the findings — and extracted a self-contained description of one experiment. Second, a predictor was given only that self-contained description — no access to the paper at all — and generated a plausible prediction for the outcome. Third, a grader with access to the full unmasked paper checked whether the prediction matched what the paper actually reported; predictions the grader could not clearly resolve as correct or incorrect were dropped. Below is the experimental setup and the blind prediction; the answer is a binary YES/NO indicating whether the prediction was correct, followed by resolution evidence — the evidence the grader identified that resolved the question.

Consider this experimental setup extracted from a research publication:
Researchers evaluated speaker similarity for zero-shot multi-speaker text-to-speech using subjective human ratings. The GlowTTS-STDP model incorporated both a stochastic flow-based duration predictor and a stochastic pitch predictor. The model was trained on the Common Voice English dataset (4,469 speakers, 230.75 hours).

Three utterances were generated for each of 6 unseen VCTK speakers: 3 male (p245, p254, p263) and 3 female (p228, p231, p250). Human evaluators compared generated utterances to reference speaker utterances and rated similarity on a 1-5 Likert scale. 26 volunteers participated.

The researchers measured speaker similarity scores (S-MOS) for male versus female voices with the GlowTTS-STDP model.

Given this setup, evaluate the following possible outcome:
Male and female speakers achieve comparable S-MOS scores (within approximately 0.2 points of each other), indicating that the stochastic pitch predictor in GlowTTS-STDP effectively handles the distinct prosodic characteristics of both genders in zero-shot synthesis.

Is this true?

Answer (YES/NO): YES